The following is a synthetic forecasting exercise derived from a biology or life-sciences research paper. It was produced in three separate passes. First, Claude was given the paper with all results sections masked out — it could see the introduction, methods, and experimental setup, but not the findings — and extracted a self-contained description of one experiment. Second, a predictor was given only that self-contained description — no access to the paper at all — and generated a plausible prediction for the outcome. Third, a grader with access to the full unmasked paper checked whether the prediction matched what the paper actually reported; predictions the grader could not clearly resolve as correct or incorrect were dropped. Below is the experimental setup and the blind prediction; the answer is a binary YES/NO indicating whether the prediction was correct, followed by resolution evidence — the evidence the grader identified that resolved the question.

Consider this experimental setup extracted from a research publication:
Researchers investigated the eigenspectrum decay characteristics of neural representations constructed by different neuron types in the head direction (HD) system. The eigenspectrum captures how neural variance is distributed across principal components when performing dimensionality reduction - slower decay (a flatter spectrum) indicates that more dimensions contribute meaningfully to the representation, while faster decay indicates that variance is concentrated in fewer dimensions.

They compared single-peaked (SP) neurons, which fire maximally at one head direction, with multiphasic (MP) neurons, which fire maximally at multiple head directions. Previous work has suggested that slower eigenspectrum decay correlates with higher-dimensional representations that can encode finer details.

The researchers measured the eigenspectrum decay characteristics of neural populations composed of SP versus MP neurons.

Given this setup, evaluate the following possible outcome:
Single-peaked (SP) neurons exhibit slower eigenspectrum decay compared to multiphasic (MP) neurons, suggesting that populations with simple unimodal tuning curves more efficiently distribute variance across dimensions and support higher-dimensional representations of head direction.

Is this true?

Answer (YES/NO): NO